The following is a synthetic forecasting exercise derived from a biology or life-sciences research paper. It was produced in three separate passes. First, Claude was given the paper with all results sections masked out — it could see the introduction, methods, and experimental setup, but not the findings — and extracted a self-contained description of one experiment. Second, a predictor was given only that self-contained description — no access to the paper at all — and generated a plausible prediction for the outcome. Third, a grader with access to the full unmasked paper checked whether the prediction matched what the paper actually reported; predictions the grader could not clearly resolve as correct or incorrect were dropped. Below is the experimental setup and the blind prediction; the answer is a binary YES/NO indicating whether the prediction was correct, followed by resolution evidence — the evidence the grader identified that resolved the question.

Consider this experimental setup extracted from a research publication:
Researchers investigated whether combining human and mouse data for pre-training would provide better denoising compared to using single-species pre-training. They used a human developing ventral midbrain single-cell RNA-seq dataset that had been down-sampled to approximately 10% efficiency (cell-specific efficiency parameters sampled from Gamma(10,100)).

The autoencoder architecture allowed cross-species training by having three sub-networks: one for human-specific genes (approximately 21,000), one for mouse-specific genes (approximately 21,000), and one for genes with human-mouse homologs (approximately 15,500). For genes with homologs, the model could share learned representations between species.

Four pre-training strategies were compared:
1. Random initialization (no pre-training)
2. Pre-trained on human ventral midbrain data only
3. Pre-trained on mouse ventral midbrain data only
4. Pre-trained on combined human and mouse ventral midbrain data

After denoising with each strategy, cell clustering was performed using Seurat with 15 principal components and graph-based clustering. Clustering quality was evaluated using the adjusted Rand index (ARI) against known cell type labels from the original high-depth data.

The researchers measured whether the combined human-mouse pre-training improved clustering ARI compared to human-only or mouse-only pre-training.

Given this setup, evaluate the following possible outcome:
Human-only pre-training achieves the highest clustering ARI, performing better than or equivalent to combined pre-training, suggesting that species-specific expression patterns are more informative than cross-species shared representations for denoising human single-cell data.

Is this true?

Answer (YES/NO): NO